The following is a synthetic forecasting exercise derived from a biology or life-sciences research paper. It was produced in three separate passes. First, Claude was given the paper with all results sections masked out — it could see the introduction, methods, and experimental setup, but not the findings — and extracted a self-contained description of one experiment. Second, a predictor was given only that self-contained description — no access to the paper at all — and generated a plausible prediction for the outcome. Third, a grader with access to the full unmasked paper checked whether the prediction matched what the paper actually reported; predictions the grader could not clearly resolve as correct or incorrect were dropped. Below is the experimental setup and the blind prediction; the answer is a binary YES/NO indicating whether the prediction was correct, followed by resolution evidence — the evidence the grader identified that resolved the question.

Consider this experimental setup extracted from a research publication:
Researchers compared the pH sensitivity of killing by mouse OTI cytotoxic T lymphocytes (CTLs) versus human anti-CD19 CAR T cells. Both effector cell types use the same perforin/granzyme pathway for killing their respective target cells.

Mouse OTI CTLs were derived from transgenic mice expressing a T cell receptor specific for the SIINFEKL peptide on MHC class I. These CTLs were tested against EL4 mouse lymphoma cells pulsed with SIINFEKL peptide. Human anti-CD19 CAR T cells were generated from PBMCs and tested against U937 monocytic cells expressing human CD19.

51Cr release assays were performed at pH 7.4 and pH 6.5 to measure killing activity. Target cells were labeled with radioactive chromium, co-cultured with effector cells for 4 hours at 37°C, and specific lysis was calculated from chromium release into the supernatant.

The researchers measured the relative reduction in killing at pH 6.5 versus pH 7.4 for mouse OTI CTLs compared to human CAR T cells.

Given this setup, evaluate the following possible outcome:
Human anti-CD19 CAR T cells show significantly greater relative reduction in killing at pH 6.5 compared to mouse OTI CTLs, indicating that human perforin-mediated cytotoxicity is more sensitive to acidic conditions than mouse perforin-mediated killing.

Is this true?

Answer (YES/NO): NO